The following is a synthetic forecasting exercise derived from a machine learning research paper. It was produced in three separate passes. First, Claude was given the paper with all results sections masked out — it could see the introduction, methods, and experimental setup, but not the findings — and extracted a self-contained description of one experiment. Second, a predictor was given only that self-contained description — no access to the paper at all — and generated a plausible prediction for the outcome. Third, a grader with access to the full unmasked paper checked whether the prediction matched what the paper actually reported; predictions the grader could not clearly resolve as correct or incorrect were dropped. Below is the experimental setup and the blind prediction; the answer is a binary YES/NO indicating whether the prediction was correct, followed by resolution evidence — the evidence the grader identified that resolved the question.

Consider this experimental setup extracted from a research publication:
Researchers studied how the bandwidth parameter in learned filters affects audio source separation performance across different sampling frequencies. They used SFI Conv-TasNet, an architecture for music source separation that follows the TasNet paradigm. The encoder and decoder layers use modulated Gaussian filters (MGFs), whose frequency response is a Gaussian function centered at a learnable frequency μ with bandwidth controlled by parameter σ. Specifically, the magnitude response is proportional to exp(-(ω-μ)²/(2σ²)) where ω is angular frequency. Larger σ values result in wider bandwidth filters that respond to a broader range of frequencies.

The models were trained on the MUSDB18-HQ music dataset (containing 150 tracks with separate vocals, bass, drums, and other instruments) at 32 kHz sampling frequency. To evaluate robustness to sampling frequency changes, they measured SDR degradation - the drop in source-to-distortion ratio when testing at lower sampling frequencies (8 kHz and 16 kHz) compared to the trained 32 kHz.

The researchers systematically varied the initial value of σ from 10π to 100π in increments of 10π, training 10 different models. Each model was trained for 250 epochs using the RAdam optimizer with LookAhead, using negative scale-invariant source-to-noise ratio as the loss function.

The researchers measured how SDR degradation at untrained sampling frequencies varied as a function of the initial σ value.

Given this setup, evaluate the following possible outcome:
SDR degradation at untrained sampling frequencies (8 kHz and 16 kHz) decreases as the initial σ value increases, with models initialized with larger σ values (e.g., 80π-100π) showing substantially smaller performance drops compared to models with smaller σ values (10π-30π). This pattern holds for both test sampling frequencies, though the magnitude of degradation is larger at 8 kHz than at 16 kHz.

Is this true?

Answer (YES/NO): NO